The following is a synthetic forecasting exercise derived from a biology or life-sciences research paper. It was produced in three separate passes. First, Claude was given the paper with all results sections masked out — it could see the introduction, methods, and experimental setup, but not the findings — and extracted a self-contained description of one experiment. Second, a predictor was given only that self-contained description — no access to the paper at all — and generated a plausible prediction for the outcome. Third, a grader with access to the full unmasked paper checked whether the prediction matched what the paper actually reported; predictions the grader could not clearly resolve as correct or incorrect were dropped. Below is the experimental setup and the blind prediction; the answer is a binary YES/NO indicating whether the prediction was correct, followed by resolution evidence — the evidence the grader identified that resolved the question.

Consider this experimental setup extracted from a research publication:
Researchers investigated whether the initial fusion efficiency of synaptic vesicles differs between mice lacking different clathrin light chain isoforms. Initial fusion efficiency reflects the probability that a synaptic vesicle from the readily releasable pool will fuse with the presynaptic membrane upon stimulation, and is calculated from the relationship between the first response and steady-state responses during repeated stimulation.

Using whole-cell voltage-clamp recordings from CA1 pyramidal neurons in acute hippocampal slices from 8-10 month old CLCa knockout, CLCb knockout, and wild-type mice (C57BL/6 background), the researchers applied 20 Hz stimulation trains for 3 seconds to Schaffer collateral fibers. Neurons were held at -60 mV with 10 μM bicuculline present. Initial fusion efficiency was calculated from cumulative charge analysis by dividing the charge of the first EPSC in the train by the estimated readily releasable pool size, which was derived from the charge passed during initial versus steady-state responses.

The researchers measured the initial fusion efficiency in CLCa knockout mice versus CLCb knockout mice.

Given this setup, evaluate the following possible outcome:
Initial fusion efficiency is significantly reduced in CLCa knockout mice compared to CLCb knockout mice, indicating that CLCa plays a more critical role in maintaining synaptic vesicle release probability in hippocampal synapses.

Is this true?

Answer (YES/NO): NO